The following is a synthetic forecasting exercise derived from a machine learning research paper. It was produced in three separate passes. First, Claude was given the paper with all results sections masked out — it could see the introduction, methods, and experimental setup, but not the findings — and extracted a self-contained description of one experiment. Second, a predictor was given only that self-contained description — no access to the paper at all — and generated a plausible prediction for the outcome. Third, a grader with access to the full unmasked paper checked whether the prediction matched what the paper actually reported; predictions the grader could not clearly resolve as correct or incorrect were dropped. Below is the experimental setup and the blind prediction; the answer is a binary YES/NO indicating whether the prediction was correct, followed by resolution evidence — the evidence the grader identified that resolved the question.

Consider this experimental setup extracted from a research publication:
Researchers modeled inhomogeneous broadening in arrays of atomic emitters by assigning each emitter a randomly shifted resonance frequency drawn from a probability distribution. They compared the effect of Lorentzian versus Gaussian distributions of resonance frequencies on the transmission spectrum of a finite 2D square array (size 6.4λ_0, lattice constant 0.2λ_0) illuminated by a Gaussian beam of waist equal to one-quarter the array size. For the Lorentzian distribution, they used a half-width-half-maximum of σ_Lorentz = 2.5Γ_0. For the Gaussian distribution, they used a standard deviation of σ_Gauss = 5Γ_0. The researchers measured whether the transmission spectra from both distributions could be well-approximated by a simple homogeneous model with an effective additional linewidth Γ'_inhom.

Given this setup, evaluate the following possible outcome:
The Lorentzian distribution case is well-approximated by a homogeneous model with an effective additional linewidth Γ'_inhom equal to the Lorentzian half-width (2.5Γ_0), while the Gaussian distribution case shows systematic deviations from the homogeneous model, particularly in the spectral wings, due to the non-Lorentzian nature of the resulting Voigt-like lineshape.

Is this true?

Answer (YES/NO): NO